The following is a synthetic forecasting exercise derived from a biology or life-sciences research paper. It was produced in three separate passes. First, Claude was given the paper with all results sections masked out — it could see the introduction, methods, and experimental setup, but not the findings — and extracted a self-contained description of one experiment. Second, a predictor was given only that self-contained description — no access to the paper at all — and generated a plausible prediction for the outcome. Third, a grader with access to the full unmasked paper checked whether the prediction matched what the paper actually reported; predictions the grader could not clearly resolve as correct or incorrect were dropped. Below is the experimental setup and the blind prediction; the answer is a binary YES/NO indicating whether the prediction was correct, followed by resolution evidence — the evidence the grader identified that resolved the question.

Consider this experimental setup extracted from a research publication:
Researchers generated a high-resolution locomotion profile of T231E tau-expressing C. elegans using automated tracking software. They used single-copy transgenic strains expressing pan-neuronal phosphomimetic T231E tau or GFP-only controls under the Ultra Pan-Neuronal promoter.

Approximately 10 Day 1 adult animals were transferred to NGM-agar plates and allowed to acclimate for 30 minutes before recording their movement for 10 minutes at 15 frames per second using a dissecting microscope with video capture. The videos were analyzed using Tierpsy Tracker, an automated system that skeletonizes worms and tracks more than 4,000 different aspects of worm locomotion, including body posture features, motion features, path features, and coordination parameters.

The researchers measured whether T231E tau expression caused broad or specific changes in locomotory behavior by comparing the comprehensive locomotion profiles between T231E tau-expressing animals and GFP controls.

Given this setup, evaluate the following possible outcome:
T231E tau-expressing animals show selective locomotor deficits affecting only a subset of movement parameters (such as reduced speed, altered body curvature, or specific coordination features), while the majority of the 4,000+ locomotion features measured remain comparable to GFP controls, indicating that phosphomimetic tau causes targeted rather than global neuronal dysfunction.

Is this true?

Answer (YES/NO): YES